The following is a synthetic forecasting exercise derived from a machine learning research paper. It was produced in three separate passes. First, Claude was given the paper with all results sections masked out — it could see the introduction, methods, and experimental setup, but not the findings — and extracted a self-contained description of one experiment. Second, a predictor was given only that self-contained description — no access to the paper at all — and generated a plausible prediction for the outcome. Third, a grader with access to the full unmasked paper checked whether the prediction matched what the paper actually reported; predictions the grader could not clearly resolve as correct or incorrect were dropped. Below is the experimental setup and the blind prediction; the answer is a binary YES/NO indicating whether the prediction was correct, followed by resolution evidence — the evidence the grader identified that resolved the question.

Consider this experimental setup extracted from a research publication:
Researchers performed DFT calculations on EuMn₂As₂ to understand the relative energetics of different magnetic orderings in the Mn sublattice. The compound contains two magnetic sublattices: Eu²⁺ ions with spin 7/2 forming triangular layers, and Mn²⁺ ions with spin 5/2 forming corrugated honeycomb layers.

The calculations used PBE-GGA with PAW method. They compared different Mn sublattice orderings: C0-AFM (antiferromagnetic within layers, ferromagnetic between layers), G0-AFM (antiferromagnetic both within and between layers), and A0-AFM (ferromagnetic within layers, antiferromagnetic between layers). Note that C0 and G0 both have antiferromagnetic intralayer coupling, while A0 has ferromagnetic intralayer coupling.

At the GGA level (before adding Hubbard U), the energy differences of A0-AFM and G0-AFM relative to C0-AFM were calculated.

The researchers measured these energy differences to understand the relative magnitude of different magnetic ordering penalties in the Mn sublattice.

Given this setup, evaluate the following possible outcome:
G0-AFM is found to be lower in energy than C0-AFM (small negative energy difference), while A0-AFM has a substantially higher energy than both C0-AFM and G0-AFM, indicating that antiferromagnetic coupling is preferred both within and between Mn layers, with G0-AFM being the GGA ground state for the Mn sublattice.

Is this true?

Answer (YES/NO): NO